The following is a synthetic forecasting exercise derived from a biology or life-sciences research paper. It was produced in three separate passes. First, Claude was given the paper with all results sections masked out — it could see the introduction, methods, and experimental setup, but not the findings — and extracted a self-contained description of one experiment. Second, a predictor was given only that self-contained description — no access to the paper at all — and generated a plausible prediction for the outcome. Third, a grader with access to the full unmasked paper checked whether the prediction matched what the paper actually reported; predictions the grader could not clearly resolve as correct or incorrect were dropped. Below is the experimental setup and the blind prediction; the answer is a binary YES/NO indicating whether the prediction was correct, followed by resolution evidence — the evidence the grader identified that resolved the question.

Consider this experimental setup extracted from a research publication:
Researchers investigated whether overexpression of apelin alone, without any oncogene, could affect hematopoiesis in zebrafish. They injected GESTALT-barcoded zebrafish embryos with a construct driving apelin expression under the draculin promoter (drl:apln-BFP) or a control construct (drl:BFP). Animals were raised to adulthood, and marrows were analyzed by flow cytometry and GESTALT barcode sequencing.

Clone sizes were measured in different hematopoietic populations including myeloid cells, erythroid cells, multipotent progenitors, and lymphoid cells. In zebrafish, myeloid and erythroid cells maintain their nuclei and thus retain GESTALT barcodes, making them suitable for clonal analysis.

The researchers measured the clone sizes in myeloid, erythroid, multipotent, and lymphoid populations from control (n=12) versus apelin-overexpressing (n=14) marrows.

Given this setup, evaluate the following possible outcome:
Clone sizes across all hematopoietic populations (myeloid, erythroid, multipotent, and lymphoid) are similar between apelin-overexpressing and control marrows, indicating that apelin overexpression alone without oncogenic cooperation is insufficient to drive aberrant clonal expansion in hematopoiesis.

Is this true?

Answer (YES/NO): NO